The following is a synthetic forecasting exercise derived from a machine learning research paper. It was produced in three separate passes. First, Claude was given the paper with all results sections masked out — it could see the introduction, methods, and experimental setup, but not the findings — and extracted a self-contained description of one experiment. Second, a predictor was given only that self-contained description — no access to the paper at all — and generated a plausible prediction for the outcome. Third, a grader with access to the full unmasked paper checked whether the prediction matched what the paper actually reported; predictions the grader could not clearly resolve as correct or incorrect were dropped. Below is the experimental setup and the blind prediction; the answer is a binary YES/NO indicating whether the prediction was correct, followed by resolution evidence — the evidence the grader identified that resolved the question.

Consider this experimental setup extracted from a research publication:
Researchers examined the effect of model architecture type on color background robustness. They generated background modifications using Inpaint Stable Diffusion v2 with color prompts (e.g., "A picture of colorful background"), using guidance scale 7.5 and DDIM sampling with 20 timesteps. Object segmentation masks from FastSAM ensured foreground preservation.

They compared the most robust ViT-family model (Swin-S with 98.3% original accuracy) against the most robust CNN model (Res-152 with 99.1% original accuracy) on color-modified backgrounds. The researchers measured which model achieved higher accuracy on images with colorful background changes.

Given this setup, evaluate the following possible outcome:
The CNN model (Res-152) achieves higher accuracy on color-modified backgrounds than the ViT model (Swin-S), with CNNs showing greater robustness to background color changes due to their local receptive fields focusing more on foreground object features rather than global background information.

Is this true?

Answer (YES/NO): YES